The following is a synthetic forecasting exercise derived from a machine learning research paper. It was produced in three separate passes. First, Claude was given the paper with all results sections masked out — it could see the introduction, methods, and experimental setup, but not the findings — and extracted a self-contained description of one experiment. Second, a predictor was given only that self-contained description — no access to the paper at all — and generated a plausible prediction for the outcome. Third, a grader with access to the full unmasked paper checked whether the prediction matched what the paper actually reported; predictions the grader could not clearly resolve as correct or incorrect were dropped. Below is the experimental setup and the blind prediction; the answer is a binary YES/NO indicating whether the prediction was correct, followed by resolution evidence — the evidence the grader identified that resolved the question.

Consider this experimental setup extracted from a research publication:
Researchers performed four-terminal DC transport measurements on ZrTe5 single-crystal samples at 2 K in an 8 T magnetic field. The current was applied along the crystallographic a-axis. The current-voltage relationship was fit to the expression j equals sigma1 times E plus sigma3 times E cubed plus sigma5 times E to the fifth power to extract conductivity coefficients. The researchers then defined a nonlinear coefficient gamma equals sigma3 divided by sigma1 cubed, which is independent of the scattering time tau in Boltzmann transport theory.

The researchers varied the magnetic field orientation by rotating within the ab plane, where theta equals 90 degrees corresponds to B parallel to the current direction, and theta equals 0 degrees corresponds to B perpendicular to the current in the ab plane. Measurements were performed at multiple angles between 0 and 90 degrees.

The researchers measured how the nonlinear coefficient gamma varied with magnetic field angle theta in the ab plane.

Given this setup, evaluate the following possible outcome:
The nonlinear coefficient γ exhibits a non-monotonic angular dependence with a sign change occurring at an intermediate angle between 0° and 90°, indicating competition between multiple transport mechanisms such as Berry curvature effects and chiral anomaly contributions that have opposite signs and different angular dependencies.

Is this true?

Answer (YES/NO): NO